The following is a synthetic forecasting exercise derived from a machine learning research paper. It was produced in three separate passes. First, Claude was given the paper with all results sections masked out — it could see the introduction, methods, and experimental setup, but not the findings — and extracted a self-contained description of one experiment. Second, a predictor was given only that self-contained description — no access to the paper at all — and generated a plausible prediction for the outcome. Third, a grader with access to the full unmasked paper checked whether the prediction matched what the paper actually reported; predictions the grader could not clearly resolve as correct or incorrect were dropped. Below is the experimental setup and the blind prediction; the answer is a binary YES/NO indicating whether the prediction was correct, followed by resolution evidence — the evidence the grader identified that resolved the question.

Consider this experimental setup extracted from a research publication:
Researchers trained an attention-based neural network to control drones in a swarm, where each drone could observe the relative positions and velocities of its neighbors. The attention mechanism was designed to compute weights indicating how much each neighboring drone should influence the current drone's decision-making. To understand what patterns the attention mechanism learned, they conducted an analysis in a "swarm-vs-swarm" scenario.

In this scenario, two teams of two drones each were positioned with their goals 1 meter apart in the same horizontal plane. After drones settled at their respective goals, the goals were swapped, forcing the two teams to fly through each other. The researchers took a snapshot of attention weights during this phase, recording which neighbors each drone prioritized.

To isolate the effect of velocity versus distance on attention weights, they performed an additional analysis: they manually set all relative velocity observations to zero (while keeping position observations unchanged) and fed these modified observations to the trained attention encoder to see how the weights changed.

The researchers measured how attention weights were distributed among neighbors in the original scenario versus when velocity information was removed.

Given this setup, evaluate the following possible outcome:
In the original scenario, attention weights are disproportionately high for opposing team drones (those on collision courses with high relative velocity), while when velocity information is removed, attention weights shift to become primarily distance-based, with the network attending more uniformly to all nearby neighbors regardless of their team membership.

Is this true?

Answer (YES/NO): NO